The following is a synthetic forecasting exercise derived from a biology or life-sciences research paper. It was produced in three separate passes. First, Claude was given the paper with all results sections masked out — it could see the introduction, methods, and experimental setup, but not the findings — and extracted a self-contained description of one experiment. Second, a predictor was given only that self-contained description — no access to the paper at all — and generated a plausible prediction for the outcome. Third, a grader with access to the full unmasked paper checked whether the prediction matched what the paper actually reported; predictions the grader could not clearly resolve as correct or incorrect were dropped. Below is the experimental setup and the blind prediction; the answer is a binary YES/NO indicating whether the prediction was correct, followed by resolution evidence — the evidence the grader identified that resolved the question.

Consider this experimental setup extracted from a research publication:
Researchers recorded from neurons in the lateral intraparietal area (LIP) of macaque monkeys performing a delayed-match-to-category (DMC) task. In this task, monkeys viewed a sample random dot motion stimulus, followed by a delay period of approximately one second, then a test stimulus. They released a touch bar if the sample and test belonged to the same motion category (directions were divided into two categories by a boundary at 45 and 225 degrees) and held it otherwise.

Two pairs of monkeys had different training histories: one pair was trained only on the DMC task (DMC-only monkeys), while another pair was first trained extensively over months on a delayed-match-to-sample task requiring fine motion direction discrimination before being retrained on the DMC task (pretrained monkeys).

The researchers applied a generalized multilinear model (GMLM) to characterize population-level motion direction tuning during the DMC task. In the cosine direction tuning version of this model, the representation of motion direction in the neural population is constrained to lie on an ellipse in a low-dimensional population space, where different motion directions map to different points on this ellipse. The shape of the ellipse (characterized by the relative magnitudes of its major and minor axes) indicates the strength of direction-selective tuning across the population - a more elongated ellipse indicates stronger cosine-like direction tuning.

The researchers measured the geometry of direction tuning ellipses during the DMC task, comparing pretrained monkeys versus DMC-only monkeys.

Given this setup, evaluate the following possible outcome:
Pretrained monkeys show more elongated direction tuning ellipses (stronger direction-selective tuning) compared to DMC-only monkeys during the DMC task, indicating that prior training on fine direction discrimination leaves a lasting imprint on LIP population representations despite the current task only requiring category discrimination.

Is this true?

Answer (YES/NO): NO